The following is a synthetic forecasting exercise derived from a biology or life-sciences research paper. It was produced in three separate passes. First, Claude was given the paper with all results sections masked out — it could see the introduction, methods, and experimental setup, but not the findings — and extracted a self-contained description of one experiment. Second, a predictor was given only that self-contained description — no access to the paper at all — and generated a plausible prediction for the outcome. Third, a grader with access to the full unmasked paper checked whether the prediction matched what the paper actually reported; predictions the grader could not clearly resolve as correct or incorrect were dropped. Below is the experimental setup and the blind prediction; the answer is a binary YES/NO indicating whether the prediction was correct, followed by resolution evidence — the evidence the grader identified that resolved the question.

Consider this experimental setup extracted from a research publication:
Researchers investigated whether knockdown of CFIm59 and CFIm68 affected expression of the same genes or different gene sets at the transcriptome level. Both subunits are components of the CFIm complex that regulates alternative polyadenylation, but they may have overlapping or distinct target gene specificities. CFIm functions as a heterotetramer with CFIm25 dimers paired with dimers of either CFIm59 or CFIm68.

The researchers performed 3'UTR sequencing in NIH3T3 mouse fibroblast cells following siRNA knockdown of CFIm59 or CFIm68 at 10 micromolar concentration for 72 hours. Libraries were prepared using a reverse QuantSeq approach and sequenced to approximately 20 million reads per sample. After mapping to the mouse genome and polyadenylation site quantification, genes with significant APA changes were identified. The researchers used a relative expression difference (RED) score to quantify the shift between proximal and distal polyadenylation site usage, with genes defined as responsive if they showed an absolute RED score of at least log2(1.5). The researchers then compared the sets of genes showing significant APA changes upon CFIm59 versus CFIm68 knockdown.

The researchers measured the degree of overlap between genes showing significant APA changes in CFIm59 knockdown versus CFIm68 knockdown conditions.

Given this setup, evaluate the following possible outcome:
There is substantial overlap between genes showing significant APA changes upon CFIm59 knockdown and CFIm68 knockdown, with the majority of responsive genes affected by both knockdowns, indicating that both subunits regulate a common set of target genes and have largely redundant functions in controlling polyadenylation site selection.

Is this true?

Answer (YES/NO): NO